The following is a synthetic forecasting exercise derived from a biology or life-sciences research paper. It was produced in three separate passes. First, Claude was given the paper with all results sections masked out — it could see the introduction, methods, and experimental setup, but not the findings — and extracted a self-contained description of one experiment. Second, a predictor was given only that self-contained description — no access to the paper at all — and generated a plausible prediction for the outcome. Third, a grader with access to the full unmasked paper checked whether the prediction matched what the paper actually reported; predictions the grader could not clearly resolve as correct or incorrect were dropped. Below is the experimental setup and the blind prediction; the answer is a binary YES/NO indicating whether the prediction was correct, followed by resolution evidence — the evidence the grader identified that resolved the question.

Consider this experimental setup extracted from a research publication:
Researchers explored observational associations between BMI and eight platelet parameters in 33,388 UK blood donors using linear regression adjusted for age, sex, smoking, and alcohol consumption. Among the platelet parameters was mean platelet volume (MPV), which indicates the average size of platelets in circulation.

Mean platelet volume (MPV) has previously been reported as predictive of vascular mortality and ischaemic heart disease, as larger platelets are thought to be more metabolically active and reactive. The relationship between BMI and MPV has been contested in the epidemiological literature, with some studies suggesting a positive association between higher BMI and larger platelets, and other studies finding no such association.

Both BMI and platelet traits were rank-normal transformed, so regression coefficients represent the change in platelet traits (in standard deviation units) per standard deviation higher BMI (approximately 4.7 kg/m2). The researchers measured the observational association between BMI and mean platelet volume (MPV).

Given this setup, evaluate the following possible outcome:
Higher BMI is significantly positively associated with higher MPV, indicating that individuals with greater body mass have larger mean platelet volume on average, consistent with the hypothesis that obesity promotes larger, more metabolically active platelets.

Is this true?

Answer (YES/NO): NO